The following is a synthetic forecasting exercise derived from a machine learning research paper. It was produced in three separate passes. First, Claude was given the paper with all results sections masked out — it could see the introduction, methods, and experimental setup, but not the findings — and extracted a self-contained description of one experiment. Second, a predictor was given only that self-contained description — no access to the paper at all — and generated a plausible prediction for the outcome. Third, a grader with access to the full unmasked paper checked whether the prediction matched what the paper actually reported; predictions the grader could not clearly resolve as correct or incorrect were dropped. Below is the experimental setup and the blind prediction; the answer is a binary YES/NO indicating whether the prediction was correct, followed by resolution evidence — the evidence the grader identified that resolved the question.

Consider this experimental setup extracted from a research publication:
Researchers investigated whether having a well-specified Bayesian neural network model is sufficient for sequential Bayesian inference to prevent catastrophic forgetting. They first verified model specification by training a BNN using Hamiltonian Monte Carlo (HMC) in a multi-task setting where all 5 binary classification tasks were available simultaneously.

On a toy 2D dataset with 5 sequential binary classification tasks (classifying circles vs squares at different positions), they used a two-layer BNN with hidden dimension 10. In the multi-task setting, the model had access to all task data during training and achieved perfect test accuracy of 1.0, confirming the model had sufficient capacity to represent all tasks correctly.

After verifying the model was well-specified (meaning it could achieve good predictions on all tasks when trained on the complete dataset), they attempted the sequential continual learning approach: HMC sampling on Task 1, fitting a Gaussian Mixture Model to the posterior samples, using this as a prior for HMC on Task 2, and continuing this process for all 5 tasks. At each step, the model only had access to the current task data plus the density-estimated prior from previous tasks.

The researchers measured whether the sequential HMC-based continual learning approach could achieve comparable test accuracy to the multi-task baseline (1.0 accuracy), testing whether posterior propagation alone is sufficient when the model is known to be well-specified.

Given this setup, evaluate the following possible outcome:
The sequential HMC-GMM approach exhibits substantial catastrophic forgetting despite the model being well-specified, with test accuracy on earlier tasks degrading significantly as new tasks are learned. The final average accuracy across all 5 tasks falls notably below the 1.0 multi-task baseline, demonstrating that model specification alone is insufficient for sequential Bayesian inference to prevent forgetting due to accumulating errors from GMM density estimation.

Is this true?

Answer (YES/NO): YES